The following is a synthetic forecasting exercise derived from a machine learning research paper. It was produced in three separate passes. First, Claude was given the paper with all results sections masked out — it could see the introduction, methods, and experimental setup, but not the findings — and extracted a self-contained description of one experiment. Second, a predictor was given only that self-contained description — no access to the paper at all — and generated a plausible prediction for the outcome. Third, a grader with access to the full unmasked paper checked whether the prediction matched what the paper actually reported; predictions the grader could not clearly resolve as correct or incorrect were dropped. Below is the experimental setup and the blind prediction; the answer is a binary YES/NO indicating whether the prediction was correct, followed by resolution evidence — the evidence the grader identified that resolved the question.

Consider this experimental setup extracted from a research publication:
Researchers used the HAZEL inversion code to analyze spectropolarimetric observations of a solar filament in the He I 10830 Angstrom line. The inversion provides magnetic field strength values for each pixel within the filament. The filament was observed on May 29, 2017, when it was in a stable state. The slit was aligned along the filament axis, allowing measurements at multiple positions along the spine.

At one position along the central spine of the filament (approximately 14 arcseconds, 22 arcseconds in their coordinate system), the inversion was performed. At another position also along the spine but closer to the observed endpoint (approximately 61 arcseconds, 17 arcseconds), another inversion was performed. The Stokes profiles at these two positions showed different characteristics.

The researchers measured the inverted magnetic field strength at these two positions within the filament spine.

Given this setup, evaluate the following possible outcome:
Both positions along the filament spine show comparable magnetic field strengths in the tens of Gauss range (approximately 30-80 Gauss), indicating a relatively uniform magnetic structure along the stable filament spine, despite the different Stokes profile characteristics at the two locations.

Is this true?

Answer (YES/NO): NO